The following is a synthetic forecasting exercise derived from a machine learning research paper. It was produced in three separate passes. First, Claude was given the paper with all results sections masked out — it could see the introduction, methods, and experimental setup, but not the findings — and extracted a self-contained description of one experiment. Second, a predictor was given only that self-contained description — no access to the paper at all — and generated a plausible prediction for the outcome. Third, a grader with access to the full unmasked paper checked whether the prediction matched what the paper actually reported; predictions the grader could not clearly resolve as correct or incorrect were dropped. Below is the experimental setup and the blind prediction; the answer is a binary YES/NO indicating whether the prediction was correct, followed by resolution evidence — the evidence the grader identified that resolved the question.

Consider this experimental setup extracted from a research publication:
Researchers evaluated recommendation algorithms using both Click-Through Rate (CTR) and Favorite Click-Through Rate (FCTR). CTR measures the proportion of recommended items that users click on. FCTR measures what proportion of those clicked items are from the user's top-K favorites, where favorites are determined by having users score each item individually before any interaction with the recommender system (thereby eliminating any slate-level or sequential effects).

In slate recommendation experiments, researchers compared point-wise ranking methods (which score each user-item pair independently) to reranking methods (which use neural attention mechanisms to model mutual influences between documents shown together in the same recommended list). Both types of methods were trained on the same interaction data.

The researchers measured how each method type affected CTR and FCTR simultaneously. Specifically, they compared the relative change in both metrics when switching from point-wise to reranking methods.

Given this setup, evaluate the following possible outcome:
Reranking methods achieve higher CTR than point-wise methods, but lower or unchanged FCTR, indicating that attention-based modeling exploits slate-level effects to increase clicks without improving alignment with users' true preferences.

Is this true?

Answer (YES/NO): YES